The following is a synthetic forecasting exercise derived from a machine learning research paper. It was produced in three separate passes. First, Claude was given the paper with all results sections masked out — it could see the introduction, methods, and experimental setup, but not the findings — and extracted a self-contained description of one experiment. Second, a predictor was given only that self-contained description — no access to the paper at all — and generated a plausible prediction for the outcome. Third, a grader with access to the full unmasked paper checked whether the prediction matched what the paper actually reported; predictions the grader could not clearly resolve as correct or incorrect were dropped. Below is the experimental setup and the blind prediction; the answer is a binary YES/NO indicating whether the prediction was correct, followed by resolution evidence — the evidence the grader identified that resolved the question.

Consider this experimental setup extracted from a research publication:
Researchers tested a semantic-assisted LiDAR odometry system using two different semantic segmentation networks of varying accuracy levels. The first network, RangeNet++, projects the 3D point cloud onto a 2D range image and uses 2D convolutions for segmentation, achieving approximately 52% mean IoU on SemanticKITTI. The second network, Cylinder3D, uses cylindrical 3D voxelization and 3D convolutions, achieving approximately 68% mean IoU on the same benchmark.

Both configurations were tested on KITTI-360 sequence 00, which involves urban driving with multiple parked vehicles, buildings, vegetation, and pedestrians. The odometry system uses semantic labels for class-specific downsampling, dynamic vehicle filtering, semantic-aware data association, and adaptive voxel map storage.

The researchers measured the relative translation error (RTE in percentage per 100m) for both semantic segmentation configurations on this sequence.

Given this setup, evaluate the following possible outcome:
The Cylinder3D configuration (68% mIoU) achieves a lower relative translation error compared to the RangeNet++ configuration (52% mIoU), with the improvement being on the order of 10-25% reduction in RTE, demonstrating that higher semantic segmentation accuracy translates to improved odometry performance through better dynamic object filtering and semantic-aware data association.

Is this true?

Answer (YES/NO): NO